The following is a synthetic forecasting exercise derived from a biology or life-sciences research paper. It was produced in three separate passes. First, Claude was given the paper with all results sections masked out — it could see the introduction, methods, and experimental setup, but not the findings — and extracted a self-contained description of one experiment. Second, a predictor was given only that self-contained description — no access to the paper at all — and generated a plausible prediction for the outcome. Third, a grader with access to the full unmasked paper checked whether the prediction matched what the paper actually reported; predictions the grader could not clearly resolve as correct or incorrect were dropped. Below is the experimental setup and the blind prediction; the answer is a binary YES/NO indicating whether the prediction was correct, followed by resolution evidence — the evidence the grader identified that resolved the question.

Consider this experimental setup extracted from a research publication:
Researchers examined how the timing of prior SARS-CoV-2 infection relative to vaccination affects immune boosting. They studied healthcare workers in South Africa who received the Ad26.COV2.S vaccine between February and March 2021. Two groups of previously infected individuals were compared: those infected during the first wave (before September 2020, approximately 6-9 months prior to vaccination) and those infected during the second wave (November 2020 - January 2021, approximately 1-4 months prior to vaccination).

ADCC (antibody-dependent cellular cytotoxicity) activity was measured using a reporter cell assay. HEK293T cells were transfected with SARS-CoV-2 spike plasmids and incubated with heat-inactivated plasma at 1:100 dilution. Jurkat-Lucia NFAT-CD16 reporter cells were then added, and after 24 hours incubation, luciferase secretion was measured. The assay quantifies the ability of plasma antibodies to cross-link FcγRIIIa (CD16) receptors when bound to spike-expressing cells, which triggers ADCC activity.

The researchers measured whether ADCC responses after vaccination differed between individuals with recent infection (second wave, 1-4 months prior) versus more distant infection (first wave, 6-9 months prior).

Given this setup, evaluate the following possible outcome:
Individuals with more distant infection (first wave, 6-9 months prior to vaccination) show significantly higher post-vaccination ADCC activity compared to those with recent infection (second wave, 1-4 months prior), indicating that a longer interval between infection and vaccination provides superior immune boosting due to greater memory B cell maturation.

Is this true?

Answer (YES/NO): NO